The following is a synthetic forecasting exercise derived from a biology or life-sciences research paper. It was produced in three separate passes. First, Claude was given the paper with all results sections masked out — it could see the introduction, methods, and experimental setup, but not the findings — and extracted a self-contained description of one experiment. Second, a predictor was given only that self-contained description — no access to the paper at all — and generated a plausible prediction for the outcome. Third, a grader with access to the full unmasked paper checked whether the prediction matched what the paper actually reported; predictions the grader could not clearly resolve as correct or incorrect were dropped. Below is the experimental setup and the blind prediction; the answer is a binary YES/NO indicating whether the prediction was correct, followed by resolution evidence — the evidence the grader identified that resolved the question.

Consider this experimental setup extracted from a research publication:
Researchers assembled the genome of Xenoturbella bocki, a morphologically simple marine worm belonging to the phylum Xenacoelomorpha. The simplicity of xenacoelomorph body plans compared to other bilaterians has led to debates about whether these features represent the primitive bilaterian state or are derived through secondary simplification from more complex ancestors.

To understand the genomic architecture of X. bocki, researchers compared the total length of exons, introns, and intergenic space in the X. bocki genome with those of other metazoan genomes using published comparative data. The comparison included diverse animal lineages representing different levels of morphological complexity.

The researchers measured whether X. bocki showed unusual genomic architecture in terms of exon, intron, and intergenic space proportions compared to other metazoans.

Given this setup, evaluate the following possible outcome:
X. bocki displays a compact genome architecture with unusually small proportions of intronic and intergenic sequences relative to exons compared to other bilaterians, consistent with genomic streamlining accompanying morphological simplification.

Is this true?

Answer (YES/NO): NO